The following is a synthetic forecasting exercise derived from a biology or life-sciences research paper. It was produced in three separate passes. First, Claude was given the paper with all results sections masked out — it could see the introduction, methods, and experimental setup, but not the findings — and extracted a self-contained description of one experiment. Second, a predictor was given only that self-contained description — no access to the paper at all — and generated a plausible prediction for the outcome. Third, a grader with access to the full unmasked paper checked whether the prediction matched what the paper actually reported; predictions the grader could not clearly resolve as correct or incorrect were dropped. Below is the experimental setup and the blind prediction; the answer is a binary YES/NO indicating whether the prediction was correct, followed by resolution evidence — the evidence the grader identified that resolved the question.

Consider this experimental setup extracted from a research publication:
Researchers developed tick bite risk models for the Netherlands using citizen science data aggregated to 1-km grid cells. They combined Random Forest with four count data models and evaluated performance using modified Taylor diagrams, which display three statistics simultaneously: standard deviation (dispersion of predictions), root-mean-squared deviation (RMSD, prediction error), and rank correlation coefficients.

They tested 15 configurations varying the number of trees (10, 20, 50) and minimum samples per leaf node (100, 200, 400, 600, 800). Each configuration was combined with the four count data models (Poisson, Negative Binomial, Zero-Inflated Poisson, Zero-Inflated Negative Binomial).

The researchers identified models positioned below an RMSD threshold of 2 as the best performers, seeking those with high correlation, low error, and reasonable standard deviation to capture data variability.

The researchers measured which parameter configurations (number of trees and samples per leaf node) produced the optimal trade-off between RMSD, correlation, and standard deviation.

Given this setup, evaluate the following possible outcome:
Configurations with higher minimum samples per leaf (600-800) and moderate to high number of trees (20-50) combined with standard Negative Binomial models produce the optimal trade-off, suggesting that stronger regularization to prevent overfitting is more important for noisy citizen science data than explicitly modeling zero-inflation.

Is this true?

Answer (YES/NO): NO